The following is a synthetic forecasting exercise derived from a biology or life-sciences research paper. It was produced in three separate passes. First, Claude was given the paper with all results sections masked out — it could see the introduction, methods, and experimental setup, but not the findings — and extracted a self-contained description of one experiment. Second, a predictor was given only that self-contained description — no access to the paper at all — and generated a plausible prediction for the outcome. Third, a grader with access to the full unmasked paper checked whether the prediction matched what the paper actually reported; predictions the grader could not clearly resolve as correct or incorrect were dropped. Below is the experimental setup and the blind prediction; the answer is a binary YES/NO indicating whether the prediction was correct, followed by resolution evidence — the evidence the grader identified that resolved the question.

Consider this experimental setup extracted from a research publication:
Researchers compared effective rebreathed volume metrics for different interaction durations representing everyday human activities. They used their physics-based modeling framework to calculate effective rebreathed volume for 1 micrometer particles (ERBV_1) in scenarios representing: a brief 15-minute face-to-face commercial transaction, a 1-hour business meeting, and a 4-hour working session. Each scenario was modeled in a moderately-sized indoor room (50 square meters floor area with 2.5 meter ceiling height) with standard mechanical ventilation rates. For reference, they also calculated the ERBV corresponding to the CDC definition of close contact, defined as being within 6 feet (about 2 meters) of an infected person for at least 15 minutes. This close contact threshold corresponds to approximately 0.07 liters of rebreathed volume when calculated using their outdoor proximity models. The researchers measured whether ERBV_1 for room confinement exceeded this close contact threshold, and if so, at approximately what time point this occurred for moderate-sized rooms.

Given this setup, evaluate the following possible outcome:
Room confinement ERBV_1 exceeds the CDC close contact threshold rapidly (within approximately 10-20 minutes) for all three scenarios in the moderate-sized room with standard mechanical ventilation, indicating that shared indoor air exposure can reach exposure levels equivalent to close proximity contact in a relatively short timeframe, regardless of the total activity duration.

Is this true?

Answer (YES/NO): YES